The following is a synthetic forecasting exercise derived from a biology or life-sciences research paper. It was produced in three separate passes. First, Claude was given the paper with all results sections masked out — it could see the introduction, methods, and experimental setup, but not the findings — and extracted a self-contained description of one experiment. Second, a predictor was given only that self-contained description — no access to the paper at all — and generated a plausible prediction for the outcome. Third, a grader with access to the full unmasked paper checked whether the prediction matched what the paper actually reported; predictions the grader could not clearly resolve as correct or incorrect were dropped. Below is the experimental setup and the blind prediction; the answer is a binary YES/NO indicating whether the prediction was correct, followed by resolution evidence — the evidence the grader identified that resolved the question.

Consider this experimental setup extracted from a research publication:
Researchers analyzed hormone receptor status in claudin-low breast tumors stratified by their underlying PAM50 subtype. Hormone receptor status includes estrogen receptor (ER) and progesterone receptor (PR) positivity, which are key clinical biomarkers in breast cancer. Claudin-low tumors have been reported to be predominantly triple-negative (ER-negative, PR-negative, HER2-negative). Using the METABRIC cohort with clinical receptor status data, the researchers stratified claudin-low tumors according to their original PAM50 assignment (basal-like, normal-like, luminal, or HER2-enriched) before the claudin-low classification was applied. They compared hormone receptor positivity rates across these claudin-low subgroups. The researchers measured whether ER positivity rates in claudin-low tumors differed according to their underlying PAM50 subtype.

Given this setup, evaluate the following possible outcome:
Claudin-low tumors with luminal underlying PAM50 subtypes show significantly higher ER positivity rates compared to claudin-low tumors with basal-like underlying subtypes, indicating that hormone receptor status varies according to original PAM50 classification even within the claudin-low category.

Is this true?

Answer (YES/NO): YES